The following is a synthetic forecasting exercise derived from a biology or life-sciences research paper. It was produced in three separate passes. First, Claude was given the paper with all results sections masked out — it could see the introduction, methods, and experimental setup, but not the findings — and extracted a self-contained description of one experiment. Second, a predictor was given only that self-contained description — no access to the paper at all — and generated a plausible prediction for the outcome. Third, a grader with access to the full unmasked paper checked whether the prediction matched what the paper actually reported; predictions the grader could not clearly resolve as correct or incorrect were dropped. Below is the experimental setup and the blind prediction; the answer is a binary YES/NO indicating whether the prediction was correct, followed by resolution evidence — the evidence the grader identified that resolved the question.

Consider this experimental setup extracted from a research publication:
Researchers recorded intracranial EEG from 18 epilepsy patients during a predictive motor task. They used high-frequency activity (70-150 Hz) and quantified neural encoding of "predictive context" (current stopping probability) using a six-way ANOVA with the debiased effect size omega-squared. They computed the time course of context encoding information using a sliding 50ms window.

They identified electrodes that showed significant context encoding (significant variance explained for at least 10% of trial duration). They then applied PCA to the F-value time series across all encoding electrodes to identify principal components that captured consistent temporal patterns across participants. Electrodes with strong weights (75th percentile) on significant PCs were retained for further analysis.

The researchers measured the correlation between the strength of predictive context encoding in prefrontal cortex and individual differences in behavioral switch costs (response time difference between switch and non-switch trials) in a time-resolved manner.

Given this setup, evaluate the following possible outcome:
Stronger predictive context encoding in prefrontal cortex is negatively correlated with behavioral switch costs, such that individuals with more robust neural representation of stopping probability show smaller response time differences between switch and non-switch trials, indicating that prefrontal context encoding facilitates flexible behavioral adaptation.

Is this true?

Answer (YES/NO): NO